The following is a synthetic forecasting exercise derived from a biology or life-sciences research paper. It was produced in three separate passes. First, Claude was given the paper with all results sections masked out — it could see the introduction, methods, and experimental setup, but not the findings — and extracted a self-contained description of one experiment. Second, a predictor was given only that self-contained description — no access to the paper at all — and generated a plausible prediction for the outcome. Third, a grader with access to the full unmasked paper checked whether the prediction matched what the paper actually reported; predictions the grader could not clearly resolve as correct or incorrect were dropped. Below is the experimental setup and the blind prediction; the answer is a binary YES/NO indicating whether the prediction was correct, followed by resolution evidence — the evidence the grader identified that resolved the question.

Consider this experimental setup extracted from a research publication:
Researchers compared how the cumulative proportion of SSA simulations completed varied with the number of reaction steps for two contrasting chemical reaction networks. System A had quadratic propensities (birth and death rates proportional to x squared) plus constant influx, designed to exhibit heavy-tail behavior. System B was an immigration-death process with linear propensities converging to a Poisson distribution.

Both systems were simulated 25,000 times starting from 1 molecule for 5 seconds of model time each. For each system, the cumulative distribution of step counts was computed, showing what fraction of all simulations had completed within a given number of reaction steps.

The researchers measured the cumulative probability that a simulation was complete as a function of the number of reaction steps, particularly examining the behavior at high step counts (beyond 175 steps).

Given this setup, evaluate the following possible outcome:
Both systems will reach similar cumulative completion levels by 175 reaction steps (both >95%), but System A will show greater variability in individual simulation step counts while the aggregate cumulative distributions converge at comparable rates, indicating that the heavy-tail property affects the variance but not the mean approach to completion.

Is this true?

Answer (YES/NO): NO